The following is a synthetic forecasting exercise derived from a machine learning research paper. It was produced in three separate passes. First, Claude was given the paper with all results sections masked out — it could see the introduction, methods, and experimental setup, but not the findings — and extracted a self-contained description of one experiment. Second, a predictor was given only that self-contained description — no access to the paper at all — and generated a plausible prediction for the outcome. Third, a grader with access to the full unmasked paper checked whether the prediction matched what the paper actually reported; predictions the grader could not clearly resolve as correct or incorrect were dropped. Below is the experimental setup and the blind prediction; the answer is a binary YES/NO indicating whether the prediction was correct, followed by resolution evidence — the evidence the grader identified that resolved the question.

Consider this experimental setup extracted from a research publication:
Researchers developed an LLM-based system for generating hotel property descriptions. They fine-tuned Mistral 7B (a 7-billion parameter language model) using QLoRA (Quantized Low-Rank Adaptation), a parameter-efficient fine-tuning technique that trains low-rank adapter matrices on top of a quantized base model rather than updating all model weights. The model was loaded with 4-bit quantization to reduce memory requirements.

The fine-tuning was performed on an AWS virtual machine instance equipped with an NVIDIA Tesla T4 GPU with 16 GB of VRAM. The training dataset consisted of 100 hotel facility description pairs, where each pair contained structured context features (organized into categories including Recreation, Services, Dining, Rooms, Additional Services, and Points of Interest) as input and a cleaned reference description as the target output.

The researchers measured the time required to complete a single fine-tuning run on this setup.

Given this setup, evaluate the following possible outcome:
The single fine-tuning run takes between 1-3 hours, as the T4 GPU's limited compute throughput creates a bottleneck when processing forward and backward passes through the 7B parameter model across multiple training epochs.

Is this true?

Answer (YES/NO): NO